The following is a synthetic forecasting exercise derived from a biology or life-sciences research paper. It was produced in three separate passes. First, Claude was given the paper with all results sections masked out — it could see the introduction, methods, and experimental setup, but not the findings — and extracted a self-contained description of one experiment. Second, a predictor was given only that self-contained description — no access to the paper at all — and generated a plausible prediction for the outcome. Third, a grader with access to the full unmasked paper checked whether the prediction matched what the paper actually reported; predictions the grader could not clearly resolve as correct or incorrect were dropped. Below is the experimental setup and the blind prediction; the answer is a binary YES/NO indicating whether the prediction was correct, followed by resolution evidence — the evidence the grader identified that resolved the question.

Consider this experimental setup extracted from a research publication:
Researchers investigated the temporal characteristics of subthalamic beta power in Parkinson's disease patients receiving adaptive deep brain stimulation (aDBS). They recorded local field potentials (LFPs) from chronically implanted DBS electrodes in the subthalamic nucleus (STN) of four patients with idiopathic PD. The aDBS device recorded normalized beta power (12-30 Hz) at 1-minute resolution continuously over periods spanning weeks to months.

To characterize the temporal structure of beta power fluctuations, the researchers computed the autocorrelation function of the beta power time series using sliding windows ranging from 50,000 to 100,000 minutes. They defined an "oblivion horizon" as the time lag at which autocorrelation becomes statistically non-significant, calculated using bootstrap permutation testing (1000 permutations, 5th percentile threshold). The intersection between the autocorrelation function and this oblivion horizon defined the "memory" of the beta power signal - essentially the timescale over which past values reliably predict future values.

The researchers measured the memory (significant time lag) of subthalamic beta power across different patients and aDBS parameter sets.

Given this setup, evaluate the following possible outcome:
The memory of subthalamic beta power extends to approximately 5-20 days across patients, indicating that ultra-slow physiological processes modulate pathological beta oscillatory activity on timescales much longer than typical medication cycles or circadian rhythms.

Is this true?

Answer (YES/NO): NO